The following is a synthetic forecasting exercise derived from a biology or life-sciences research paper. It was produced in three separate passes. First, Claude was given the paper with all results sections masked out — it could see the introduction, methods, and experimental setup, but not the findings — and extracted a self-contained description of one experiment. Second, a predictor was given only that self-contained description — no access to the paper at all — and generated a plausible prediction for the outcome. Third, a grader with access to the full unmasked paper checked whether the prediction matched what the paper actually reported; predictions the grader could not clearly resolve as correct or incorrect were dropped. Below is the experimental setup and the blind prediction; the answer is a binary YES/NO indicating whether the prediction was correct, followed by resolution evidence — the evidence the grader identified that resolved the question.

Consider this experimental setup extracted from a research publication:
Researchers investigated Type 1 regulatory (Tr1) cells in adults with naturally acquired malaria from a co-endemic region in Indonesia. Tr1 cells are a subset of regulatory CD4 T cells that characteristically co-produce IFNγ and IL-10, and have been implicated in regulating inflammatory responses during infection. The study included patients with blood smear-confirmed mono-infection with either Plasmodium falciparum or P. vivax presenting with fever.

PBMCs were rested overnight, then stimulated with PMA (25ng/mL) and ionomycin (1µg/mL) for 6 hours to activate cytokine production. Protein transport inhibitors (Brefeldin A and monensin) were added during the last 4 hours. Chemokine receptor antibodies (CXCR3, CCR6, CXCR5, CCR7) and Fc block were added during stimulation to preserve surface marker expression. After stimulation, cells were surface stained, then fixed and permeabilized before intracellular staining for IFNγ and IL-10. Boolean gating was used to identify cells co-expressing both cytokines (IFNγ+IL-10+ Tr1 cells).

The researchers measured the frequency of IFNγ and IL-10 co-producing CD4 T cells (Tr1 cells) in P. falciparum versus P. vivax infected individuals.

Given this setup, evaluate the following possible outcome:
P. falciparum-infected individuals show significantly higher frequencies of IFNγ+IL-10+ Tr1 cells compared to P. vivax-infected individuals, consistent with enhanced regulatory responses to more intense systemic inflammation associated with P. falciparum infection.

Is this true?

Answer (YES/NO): YES